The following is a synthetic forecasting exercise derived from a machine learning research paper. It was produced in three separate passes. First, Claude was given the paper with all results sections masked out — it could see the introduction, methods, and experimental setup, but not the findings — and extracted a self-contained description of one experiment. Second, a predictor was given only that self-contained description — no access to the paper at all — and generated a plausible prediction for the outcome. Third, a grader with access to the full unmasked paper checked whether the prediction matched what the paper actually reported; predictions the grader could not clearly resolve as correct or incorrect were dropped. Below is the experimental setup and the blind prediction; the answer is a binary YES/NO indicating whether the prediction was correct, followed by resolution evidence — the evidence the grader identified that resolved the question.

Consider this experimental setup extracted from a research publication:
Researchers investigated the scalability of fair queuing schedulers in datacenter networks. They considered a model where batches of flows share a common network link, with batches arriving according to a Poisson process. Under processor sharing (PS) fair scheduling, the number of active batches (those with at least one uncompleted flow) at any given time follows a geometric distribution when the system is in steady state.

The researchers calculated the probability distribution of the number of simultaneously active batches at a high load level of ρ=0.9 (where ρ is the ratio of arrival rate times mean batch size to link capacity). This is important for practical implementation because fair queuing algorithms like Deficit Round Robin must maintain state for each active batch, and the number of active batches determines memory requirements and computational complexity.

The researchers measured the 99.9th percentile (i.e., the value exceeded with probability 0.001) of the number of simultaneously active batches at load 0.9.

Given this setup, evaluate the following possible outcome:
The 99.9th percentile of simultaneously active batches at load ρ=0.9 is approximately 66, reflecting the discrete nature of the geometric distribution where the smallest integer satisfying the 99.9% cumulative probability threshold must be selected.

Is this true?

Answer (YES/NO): NO